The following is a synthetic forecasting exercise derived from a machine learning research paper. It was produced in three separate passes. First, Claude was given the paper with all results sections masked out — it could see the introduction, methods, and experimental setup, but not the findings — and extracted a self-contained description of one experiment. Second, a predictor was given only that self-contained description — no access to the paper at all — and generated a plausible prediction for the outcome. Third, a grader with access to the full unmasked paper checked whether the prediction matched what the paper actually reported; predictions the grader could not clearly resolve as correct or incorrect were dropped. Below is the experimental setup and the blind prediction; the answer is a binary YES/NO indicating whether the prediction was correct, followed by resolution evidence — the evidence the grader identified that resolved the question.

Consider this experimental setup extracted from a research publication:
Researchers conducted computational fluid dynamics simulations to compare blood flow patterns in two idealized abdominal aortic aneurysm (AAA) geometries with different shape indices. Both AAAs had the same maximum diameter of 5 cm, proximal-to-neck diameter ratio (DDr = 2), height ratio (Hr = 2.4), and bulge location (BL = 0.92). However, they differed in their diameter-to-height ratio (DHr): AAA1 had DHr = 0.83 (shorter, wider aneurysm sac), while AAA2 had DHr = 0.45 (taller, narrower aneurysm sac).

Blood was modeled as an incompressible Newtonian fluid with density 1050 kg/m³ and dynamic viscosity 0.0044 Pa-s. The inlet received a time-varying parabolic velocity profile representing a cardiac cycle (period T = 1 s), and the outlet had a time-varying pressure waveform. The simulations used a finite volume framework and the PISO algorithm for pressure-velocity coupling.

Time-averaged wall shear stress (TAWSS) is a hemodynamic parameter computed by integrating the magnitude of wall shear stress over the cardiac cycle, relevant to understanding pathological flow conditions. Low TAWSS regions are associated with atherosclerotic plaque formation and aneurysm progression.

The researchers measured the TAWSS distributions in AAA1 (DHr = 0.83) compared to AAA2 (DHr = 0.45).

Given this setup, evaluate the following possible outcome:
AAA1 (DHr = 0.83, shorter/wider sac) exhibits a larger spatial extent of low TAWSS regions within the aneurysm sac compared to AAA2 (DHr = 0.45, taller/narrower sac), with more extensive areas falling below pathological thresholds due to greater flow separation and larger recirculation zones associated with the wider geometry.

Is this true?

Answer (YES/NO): YES